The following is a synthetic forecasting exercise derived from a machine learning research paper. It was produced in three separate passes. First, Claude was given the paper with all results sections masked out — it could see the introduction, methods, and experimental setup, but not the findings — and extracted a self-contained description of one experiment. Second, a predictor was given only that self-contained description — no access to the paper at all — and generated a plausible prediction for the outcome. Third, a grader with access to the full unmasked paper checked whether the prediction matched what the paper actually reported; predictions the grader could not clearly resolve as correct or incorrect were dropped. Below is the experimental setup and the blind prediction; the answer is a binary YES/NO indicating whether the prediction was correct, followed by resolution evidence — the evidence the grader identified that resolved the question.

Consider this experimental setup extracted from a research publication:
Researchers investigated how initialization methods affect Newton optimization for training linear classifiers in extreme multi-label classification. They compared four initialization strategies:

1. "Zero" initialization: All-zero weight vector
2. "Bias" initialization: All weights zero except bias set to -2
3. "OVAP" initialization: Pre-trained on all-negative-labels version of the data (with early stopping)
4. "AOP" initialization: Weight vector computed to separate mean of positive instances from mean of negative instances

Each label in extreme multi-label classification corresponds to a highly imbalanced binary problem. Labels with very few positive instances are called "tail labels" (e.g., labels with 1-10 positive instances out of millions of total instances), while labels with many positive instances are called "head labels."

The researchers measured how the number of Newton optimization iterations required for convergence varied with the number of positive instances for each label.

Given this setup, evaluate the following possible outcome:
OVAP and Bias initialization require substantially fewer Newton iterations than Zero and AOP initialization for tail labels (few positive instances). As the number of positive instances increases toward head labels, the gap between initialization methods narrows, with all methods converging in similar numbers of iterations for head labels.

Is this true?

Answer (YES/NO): NO